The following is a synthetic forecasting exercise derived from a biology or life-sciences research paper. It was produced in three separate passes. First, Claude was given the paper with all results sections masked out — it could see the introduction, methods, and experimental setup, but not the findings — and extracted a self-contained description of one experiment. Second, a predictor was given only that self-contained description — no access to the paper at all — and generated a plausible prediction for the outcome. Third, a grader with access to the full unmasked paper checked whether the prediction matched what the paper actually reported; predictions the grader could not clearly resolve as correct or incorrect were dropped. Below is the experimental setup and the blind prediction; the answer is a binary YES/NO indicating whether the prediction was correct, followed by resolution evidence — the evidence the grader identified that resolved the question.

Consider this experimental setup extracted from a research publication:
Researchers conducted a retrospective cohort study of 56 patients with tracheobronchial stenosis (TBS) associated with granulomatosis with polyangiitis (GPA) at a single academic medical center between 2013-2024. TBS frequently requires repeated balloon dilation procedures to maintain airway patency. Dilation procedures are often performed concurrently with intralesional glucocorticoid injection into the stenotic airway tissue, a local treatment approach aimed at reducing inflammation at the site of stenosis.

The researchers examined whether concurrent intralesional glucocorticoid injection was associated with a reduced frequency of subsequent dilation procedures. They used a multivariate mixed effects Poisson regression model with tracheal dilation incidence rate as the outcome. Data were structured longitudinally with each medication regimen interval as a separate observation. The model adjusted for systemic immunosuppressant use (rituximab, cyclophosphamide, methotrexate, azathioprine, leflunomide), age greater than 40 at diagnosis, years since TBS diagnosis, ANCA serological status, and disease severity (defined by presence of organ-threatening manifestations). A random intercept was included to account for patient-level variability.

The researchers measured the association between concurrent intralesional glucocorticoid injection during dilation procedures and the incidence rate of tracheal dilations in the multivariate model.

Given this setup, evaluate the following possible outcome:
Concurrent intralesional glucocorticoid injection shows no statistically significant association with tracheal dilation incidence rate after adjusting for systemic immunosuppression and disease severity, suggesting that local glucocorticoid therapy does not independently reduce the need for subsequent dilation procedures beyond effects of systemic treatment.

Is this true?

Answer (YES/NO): NO